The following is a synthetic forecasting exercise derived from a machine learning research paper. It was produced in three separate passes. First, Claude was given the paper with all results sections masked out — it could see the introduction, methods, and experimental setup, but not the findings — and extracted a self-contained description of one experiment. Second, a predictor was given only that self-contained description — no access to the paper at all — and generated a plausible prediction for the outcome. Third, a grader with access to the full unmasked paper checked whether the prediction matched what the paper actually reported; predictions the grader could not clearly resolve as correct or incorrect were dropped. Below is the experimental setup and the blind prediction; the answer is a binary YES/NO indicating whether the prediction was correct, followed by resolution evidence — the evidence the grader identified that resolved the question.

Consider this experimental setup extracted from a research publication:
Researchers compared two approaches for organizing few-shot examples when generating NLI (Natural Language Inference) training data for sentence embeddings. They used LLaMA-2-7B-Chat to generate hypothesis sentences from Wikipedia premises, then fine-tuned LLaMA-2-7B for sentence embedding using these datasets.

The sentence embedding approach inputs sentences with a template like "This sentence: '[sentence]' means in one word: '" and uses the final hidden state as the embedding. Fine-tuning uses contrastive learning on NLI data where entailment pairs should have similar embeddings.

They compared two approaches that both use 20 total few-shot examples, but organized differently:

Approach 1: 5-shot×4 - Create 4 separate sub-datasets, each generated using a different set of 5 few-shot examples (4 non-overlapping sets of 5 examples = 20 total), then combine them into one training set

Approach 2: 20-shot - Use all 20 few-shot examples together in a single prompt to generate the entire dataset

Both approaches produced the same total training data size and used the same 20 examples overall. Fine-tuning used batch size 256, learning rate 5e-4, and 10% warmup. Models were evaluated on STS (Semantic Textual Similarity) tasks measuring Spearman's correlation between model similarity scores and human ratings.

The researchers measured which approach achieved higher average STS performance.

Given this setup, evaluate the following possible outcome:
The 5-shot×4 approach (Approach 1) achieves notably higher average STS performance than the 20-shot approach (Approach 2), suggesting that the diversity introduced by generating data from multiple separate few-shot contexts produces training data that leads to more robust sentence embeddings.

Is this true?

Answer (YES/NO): YES